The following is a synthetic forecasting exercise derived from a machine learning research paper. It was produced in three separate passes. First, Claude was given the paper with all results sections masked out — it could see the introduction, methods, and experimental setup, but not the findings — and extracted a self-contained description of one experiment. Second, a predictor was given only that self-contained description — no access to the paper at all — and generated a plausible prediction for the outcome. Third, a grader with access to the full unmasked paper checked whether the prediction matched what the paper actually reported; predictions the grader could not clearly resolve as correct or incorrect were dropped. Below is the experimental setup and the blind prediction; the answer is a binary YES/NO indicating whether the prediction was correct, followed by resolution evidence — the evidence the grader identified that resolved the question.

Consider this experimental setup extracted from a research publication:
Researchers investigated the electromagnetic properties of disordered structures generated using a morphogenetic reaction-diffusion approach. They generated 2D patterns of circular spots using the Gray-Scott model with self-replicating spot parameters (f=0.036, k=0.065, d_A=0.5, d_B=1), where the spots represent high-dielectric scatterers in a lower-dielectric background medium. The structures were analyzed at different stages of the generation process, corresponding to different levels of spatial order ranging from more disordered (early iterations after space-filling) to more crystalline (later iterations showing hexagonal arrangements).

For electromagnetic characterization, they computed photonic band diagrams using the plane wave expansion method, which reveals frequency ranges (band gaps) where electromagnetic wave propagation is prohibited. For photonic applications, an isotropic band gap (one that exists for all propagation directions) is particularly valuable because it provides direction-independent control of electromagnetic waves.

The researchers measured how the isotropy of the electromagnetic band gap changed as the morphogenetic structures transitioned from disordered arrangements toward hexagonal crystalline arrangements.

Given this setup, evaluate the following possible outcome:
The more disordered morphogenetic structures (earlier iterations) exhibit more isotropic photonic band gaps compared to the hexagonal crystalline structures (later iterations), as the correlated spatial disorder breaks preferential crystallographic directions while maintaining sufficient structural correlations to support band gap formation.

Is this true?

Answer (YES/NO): YES